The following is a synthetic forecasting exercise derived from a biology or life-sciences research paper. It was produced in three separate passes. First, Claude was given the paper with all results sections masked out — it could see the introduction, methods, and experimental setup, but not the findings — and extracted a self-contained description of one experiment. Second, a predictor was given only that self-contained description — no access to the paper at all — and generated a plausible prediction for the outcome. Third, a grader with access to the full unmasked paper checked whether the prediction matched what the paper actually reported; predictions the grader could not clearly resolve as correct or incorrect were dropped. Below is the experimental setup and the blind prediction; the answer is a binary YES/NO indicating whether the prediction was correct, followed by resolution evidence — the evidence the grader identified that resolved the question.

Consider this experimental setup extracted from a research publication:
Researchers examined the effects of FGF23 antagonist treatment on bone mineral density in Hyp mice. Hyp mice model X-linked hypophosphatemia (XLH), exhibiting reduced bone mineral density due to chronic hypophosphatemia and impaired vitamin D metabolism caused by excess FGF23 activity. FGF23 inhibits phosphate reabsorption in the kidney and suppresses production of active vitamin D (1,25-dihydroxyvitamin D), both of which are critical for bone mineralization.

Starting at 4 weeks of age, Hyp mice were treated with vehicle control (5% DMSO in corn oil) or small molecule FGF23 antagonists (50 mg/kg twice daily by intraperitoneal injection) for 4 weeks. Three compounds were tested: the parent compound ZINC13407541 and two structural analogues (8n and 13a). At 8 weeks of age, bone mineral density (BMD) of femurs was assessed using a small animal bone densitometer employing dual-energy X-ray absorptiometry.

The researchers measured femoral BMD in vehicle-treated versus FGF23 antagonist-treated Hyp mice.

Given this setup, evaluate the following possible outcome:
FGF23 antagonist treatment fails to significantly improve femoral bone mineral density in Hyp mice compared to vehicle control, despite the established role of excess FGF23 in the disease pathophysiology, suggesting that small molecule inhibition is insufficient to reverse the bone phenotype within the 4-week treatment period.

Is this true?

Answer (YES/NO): NO